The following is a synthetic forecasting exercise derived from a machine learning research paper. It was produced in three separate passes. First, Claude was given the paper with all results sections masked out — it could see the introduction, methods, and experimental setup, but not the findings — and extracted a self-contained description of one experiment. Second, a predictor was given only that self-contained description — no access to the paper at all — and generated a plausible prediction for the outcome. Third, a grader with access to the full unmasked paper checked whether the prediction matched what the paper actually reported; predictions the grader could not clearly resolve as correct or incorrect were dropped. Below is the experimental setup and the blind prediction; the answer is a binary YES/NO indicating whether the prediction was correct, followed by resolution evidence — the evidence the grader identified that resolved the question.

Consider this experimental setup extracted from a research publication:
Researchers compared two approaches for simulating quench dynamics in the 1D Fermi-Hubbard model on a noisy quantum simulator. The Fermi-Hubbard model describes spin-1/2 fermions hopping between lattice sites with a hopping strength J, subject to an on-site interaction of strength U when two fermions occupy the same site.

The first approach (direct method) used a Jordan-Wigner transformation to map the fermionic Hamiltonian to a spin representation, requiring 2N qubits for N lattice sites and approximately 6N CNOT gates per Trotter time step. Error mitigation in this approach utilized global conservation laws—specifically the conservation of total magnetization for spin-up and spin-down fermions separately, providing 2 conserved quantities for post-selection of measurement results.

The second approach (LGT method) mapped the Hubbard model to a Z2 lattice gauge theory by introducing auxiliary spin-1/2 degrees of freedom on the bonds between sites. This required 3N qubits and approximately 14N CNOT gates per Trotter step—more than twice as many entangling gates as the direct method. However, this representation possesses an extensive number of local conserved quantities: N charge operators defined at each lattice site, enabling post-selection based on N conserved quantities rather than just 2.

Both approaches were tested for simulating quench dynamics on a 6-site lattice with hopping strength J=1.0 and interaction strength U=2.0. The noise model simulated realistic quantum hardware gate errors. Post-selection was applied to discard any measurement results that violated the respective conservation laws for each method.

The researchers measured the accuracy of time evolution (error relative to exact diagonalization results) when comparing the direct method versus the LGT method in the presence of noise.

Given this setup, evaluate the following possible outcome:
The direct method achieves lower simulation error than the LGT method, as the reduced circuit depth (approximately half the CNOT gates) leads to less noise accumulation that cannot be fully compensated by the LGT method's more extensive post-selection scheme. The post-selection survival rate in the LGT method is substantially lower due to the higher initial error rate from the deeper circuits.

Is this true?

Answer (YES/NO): NO